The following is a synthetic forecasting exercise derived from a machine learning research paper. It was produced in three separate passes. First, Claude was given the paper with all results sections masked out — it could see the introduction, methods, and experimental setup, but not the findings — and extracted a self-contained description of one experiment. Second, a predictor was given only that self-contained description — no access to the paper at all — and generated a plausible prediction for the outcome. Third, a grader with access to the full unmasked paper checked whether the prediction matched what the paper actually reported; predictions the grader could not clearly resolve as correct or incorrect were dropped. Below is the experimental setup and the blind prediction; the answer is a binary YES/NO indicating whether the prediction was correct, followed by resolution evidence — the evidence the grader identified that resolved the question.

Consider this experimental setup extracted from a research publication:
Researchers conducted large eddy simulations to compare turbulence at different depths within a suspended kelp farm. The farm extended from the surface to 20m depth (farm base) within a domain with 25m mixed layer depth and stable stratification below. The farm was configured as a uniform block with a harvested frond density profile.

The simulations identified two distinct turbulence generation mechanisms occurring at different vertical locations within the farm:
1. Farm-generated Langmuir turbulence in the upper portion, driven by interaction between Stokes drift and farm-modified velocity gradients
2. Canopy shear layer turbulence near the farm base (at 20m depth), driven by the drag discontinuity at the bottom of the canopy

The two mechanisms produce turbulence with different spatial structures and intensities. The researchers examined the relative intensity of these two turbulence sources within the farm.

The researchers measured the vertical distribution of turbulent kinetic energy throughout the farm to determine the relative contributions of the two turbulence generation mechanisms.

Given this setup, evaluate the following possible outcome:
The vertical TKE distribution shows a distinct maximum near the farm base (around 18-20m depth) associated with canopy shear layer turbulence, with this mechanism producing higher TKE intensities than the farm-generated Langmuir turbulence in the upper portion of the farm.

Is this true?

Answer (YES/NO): NO